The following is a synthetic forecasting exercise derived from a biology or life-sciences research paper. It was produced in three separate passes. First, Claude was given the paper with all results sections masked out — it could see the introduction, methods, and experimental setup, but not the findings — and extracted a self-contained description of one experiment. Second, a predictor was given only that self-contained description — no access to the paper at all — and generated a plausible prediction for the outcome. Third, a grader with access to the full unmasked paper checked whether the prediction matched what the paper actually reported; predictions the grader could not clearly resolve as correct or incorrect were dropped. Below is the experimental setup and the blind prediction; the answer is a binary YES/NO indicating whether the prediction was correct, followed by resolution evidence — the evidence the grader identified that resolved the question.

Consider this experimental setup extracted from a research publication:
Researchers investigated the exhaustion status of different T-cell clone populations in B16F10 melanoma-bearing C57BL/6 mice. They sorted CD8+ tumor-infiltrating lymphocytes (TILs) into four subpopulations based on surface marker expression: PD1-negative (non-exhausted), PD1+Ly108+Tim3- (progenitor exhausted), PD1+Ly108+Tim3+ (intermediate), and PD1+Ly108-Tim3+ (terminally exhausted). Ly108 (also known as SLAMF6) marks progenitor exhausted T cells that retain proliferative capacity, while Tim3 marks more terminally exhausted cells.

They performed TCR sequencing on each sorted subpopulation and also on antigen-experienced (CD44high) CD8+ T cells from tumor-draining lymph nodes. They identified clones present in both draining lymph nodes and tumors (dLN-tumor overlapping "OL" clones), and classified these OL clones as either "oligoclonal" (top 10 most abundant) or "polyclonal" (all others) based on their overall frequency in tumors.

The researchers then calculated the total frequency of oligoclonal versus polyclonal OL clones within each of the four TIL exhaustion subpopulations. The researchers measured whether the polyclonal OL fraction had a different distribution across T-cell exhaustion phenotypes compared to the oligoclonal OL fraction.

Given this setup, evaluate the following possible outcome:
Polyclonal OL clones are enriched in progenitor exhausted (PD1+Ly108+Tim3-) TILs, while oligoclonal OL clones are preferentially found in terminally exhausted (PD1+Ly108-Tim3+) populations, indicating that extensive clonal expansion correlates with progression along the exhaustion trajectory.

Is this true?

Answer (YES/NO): YES